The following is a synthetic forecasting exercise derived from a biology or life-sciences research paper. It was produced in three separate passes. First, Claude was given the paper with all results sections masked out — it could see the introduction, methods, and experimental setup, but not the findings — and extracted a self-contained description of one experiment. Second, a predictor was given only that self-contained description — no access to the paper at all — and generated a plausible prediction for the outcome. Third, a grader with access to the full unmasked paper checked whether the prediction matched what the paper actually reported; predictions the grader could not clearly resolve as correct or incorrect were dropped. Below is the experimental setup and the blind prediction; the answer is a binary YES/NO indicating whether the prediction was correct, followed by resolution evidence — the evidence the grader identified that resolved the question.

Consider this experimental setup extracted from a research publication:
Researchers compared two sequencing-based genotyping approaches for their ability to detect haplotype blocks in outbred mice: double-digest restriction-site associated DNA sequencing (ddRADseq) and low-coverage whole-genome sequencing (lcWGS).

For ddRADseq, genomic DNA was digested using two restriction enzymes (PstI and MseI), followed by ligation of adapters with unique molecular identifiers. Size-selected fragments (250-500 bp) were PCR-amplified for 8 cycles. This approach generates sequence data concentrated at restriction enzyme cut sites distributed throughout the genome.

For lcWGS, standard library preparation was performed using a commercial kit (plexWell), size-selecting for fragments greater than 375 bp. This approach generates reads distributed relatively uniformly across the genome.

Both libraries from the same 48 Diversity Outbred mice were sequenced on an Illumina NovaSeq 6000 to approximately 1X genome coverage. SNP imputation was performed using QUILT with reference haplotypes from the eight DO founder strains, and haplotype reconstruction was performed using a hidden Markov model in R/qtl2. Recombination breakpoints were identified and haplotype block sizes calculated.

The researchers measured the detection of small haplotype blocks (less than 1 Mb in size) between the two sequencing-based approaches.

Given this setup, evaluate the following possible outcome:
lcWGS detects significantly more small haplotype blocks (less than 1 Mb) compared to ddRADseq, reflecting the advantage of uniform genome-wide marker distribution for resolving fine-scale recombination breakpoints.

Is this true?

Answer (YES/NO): YES